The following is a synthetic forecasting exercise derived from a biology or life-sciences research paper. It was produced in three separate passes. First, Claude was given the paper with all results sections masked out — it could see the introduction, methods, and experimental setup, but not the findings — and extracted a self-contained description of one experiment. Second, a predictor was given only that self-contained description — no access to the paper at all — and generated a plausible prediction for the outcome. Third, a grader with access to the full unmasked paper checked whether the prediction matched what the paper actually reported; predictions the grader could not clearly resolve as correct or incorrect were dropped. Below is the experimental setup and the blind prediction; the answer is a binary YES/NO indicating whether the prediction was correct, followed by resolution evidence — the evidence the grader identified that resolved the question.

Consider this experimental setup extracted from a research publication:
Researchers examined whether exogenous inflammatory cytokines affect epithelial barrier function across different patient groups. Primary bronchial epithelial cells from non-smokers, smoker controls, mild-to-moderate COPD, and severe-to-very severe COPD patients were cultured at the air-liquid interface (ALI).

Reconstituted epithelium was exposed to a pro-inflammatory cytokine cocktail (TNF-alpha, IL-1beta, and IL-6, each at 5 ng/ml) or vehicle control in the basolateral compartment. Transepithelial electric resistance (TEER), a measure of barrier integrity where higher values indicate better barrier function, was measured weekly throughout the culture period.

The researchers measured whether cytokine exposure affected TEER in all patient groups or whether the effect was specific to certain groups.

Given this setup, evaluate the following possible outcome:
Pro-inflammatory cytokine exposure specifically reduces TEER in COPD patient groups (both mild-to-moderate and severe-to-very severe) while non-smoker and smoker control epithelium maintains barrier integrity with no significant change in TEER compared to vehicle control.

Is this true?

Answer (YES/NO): NO